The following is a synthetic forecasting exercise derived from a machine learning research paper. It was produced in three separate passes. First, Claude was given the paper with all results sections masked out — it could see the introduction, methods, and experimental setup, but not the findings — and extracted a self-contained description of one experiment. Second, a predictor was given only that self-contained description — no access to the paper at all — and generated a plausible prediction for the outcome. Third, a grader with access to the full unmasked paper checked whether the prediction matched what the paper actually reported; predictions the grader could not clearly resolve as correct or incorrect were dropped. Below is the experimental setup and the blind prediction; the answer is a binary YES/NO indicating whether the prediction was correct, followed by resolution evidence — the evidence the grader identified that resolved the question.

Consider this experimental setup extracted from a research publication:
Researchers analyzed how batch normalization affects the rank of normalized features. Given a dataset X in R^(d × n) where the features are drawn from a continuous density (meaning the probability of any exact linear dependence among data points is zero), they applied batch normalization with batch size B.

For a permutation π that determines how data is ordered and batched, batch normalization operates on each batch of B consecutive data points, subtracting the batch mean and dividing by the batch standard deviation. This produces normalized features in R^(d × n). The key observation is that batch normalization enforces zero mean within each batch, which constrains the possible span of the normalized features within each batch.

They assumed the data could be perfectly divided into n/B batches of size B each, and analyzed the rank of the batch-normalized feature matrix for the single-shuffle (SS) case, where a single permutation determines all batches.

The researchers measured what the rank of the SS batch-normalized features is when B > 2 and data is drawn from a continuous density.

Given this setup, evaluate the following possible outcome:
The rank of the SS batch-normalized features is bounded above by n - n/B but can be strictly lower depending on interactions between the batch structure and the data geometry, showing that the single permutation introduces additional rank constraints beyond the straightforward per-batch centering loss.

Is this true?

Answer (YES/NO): NO